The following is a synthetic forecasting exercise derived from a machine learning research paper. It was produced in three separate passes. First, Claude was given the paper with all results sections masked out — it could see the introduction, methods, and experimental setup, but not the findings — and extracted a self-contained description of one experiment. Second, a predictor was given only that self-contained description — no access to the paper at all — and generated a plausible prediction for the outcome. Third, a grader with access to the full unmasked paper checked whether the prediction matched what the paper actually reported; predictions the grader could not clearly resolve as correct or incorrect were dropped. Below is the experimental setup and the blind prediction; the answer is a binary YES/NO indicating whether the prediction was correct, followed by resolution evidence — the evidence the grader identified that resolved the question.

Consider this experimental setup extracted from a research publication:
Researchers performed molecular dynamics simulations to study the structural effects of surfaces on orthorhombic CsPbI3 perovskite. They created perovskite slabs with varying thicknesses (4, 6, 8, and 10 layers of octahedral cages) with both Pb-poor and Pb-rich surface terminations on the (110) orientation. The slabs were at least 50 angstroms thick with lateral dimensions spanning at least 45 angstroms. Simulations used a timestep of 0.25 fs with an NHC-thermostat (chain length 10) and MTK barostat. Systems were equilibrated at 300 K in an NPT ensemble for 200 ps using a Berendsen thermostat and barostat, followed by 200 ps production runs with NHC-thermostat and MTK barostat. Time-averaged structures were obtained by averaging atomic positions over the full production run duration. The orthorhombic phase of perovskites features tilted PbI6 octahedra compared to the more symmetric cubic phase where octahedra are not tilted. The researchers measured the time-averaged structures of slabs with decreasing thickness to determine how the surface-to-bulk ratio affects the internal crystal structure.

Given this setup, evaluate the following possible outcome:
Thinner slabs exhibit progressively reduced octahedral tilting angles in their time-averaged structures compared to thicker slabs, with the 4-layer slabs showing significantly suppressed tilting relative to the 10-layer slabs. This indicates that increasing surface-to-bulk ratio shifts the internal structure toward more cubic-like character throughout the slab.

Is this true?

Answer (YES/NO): YES